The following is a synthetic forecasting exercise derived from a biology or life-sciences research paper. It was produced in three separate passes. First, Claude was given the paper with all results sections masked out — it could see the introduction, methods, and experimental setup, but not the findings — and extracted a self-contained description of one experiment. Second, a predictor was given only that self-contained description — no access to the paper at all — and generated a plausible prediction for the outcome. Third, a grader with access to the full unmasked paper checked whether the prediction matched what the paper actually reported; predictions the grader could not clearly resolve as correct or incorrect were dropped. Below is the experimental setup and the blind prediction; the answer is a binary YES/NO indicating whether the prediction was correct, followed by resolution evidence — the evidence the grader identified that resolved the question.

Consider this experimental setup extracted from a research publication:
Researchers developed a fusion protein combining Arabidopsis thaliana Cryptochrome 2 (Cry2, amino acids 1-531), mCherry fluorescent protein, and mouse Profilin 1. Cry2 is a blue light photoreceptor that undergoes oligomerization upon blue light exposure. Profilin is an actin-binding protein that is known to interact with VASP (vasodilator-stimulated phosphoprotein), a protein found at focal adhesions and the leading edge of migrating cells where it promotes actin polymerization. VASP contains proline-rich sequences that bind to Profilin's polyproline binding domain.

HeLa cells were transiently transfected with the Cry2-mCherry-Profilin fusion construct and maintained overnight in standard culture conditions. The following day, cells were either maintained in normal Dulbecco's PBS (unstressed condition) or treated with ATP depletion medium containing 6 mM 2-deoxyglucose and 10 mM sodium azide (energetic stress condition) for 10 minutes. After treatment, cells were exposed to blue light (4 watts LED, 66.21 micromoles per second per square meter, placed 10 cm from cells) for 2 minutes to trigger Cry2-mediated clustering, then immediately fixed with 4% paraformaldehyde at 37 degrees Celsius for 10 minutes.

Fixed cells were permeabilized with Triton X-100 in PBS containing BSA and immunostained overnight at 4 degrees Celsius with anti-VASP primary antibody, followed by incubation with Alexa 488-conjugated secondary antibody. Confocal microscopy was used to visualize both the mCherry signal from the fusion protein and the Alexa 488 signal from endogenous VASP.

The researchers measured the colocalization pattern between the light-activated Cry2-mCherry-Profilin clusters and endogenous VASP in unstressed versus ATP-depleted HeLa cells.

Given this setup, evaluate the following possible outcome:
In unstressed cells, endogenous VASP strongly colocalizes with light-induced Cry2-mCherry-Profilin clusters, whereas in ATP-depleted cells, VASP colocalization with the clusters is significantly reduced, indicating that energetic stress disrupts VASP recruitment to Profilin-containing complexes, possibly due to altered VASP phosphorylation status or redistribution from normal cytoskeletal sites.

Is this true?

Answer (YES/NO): NO